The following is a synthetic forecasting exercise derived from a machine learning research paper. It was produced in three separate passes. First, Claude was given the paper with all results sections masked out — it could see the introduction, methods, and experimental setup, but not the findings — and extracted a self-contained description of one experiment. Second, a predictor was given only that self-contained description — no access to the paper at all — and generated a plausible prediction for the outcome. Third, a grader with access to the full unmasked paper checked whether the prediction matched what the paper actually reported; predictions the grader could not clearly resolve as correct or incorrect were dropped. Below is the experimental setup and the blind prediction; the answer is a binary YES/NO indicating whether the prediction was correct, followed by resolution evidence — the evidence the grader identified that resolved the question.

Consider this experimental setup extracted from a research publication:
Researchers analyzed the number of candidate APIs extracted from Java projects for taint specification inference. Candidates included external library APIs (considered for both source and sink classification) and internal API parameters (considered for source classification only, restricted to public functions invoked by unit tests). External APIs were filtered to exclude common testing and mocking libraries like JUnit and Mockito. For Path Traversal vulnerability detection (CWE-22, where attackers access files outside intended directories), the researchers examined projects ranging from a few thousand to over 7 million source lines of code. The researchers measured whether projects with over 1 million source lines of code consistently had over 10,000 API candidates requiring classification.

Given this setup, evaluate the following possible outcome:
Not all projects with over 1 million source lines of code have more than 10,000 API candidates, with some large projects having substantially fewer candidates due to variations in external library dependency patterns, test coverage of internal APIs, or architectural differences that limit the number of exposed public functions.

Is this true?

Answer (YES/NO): YES